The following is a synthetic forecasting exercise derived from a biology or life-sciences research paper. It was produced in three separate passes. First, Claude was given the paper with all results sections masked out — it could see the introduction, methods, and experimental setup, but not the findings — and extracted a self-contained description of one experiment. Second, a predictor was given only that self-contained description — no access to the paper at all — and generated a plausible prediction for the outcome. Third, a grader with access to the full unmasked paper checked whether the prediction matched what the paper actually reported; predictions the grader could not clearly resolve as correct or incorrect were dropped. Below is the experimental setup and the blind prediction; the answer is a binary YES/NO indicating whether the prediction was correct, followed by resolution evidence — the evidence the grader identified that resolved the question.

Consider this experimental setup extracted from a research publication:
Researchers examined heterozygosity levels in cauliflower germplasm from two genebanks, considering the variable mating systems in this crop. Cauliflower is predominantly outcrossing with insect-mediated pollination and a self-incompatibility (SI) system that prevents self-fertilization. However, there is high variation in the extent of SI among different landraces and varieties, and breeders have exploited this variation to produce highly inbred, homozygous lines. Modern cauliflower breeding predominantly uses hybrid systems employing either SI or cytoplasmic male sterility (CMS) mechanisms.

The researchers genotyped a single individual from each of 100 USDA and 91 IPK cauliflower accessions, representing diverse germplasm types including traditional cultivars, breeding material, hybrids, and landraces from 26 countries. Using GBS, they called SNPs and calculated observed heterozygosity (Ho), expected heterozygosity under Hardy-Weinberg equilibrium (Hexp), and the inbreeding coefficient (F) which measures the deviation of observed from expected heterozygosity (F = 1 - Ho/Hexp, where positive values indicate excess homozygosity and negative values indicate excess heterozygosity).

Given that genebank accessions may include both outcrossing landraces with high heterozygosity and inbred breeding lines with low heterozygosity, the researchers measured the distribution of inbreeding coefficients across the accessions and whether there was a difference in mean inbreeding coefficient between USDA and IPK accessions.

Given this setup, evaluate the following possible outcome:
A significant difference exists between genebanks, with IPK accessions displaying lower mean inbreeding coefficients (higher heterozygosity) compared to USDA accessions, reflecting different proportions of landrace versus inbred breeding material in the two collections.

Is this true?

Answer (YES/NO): NO